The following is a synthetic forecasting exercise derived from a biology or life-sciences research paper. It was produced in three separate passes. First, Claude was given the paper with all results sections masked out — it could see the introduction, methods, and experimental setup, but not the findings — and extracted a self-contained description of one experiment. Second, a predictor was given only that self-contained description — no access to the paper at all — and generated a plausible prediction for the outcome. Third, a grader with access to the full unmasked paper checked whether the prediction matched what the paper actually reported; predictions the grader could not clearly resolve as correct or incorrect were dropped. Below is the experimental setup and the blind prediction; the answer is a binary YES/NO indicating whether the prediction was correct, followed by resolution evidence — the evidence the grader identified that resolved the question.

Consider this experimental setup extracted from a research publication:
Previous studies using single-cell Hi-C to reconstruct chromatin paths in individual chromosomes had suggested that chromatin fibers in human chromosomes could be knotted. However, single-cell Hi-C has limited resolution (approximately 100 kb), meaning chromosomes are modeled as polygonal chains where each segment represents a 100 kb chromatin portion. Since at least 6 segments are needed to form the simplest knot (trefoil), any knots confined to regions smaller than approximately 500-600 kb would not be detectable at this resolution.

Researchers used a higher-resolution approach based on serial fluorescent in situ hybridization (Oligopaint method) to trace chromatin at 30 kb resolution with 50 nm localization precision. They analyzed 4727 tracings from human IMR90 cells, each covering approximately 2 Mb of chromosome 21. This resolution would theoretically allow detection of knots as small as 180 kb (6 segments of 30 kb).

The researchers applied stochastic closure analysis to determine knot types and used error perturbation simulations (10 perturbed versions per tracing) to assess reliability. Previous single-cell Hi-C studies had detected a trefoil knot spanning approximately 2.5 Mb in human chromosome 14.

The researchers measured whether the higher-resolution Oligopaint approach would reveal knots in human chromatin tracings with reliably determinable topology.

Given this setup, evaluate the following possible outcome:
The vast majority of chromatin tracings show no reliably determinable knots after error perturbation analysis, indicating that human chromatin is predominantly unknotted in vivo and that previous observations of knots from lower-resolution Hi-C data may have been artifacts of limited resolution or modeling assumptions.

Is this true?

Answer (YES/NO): YES